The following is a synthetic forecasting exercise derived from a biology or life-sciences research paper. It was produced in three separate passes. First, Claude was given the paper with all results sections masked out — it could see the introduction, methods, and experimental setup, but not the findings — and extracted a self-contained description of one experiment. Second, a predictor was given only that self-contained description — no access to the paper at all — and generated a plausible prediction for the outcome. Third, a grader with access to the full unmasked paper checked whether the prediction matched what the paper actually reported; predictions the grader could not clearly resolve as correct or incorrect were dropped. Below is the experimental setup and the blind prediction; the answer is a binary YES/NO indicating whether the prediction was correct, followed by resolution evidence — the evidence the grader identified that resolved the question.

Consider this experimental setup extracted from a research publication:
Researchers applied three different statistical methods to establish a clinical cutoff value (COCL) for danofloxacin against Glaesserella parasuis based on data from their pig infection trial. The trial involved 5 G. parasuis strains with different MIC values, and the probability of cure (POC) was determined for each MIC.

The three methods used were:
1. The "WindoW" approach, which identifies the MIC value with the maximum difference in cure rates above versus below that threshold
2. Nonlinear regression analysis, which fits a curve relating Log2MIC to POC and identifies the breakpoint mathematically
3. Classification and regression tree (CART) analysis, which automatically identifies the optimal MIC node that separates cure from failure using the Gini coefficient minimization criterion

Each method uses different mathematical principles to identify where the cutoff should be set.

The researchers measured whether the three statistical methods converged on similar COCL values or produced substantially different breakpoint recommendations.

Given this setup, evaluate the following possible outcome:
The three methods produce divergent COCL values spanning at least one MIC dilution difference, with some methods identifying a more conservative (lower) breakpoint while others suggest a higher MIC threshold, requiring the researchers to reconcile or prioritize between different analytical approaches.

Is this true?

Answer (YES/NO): YES